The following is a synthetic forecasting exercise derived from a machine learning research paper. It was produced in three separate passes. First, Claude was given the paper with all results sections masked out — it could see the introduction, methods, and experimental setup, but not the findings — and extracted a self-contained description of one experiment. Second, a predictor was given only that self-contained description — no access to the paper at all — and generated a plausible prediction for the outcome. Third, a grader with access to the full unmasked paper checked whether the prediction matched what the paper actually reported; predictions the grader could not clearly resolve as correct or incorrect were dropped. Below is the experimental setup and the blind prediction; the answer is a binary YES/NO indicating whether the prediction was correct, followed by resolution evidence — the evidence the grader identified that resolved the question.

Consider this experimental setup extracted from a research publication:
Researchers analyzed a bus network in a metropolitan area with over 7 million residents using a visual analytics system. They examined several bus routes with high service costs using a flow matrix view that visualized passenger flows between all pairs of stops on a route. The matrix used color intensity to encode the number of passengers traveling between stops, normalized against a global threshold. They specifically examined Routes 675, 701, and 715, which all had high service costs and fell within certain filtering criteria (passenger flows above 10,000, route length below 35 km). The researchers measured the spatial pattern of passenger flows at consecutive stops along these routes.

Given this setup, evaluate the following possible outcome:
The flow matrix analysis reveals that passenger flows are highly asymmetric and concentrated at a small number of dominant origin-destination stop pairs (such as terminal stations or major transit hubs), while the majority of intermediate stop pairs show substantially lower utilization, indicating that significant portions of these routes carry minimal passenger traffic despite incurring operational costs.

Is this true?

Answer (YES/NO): NO